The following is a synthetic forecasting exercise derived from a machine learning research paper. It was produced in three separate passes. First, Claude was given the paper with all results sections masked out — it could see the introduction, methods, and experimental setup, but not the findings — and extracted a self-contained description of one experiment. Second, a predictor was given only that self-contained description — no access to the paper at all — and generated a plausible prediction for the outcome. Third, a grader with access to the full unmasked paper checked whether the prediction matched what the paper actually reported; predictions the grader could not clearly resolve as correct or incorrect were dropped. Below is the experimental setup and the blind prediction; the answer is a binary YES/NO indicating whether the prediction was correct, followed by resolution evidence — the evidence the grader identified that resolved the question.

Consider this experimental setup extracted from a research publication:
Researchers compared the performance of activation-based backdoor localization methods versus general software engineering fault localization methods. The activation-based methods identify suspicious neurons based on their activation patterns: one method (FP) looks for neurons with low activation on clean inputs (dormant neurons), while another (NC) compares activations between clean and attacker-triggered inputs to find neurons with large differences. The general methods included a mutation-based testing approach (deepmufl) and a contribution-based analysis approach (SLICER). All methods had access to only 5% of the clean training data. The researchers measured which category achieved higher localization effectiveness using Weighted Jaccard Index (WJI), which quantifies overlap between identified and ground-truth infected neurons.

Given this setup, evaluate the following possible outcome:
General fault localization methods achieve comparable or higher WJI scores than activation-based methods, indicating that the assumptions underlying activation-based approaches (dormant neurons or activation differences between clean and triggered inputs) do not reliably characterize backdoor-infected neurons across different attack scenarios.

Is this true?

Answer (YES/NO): YES